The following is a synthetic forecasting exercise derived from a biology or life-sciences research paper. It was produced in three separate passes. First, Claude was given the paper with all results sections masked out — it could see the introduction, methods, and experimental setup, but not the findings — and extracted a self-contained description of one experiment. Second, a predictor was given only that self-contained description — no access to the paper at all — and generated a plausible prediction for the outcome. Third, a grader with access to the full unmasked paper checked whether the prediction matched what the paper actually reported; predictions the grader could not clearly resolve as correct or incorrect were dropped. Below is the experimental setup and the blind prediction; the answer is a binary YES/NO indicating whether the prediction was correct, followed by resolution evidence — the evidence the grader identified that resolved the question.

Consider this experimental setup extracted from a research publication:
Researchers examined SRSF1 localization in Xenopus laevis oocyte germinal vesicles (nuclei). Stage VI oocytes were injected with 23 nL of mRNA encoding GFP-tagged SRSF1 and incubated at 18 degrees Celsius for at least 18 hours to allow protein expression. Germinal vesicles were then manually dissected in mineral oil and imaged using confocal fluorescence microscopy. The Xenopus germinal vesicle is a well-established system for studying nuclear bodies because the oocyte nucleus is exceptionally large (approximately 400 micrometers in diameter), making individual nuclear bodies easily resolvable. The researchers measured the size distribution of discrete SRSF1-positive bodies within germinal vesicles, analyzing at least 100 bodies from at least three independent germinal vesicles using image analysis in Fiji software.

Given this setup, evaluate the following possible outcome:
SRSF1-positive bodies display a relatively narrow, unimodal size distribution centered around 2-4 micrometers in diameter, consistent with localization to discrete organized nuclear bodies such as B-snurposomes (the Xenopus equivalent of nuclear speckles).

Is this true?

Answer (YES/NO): NO